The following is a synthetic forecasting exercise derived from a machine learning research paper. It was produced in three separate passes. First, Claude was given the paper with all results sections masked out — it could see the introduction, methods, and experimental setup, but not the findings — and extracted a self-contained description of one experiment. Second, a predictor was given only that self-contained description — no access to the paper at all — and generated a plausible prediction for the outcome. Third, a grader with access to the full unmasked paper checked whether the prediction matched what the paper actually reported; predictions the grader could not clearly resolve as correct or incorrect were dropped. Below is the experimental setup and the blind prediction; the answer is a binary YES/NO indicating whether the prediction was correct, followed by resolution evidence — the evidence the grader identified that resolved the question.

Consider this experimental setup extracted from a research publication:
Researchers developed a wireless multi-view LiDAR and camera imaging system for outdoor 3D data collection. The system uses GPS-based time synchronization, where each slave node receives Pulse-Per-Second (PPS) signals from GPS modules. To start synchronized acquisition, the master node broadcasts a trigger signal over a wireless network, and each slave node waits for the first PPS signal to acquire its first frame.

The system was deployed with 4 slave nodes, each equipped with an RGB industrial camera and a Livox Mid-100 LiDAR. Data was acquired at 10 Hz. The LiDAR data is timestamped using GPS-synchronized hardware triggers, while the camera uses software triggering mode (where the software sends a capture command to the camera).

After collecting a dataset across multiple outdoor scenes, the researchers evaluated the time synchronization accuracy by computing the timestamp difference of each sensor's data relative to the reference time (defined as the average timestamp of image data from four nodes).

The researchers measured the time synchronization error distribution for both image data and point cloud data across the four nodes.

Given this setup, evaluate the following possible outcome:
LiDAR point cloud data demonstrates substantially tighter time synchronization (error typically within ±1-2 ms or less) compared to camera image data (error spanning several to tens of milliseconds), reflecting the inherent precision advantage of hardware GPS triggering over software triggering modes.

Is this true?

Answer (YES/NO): NO